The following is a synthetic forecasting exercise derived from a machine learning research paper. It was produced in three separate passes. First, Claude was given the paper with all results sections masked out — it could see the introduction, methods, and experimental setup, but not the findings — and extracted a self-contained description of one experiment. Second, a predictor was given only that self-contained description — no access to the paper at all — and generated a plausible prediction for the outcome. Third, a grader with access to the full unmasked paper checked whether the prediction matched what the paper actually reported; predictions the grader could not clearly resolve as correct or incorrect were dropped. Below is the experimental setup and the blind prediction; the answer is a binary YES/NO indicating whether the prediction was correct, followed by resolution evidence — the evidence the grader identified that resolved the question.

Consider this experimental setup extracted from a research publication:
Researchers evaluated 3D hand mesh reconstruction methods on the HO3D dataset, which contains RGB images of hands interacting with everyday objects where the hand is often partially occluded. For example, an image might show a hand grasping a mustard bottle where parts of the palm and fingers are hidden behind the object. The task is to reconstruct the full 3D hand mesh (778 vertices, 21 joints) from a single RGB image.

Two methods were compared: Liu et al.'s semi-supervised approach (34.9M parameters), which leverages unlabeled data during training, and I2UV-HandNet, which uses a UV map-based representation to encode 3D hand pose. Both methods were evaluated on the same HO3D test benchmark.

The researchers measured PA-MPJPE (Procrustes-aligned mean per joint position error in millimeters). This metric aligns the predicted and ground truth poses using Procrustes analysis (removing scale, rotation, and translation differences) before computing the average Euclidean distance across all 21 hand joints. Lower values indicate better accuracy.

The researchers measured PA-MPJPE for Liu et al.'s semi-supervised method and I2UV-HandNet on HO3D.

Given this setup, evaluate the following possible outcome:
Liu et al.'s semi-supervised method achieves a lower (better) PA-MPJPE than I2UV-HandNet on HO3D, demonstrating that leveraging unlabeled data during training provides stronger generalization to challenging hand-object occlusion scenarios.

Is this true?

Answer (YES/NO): NO